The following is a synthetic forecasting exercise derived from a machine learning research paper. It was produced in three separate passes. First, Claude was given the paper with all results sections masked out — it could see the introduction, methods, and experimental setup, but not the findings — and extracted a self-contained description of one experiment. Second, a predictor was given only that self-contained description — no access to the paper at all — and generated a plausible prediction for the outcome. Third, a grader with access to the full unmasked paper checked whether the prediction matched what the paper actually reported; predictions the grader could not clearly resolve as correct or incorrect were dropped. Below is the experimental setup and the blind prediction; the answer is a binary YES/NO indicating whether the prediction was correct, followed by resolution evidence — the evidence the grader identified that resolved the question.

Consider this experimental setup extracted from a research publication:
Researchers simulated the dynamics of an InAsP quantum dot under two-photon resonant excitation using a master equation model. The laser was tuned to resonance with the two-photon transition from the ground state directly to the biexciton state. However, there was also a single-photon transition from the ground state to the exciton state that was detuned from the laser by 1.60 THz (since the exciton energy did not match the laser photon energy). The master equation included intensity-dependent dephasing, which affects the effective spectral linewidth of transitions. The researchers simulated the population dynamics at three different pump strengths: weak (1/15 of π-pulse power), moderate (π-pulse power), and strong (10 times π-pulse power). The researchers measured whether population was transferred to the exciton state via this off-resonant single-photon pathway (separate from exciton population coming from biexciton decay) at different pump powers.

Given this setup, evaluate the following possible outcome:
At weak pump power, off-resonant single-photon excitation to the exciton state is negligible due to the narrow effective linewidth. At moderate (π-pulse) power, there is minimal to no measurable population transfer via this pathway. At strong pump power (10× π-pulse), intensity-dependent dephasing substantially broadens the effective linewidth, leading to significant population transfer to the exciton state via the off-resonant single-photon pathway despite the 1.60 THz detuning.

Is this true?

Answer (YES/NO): YES